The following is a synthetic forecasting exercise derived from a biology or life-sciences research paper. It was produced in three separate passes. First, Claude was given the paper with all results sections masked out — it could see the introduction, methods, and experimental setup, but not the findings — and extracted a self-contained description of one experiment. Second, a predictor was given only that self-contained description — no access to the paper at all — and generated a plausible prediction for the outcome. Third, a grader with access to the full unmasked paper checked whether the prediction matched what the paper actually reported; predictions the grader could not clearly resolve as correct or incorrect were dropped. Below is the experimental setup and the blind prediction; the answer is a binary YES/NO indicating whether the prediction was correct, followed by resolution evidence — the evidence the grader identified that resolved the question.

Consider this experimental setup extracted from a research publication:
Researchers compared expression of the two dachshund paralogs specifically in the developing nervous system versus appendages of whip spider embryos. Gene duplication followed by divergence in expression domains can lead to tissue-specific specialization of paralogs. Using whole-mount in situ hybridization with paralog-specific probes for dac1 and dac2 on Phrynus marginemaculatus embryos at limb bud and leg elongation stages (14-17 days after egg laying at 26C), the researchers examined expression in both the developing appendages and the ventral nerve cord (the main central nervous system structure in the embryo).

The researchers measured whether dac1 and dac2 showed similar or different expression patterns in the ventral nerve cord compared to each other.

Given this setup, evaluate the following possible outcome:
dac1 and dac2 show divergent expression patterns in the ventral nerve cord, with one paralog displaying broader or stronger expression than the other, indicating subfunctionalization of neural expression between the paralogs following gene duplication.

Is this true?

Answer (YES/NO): YES